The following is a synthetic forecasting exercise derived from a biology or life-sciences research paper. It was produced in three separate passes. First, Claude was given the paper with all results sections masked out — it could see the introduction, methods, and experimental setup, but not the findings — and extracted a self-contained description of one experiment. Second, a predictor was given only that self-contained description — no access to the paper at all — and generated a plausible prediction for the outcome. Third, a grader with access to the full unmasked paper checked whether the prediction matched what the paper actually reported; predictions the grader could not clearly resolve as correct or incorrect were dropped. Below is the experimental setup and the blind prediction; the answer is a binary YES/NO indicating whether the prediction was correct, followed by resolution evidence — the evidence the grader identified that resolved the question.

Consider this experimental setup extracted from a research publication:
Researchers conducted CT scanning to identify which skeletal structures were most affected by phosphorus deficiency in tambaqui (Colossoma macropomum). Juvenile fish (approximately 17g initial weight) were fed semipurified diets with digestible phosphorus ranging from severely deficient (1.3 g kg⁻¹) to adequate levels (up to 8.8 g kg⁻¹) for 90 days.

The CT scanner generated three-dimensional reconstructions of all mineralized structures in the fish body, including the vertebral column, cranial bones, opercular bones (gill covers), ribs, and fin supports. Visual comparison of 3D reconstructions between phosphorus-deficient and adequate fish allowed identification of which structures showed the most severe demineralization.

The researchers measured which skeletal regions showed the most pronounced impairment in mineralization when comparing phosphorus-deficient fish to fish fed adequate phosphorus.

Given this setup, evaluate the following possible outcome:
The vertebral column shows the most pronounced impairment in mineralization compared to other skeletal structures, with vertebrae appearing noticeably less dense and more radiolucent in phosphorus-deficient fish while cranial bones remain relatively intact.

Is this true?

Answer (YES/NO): NO